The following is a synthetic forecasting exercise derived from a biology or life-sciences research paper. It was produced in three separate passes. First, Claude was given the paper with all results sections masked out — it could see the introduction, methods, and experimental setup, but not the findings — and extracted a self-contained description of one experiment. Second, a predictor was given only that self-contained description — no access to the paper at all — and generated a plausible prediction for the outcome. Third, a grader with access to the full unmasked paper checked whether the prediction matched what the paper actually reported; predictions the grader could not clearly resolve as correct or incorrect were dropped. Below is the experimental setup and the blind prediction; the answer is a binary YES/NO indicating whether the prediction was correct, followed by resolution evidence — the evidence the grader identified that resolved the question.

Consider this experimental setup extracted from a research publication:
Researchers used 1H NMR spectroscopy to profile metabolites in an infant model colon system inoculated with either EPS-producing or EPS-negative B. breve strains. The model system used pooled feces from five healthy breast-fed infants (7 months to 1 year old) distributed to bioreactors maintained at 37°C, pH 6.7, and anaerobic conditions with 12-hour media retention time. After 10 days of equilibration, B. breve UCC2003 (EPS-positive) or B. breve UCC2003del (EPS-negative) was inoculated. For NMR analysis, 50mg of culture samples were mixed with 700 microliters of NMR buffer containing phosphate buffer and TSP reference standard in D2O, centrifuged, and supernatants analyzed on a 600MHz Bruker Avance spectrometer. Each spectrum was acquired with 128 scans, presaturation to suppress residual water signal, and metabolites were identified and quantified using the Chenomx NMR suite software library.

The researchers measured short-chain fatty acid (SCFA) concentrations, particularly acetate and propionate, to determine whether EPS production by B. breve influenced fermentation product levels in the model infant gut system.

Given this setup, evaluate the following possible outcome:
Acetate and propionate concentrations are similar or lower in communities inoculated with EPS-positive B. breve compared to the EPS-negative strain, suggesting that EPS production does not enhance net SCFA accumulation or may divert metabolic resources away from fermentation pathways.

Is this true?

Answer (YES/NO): YES